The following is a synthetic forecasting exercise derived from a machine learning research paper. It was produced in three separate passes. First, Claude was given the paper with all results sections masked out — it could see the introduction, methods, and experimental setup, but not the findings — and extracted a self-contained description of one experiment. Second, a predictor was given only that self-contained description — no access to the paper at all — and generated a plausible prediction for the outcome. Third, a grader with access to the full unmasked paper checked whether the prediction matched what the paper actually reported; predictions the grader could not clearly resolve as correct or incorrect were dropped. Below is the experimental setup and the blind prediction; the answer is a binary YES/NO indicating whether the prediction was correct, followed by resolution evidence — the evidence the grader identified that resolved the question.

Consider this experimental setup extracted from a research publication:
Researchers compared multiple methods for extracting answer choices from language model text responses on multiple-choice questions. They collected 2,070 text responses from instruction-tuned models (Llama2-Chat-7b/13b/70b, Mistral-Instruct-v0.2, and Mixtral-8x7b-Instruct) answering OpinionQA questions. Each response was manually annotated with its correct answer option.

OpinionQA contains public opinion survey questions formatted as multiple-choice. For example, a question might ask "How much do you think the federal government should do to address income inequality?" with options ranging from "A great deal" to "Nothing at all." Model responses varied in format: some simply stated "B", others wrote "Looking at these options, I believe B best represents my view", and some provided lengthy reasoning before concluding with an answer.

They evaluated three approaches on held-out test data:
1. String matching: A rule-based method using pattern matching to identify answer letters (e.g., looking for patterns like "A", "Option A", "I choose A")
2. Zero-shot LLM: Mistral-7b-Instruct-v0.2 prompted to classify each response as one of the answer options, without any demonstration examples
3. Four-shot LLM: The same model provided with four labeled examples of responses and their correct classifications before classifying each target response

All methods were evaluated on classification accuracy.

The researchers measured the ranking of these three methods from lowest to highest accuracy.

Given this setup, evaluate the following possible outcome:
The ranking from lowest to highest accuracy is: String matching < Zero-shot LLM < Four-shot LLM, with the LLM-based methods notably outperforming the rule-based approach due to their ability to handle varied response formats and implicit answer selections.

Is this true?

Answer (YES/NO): NO